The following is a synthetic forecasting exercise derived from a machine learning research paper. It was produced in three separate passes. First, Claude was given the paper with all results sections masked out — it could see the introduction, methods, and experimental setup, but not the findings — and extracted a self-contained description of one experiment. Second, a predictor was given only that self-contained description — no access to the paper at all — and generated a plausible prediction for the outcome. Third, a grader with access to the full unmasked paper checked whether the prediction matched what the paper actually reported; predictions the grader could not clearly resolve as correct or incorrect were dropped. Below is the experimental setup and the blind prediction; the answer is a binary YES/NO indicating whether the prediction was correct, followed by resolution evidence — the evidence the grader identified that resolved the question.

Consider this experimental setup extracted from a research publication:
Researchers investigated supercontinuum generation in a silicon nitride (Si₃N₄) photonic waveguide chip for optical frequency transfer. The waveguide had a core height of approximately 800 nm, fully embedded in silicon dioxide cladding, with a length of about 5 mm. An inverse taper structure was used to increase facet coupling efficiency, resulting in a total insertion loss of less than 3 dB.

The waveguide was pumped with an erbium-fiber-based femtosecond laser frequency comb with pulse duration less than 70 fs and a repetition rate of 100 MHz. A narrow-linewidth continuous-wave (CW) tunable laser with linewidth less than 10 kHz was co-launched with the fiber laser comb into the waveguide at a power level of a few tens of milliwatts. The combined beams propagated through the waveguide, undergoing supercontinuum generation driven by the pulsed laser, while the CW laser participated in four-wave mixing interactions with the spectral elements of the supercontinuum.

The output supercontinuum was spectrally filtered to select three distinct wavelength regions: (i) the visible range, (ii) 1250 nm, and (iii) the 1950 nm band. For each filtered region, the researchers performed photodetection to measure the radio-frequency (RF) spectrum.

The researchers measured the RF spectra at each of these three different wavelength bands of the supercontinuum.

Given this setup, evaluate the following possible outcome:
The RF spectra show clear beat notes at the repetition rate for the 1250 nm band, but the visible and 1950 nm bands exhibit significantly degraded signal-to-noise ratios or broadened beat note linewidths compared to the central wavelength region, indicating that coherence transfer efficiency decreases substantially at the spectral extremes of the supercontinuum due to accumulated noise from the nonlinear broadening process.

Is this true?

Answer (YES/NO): NO